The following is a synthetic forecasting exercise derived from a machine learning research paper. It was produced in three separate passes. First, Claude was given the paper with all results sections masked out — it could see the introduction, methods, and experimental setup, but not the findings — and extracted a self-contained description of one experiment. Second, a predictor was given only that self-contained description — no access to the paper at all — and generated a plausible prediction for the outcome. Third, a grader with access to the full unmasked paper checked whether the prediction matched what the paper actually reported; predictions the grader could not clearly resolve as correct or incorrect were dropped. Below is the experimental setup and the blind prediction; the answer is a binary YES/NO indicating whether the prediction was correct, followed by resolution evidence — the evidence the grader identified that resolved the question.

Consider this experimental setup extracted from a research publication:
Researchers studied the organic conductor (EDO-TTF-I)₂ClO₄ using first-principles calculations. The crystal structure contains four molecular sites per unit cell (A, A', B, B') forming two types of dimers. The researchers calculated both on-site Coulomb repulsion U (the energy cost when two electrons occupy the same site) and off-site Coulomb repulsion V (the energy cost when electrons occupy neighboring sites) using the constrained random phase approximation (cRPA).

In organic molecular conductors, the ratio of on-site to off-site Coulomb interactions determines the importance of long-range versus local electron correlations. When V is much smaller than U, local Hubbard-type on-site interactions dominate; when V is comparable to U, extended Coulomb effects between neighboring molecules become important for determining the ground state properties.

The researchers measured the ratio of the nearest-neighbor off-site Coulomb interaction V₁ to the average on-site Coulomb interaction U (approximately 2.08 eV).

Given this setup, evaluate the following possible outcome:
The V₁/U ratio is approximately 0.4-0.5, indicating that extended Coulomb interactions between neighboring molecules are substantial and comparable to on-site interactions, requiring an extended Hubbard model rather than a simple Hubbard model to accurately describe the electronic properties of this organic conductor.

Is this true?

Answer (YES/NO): YES